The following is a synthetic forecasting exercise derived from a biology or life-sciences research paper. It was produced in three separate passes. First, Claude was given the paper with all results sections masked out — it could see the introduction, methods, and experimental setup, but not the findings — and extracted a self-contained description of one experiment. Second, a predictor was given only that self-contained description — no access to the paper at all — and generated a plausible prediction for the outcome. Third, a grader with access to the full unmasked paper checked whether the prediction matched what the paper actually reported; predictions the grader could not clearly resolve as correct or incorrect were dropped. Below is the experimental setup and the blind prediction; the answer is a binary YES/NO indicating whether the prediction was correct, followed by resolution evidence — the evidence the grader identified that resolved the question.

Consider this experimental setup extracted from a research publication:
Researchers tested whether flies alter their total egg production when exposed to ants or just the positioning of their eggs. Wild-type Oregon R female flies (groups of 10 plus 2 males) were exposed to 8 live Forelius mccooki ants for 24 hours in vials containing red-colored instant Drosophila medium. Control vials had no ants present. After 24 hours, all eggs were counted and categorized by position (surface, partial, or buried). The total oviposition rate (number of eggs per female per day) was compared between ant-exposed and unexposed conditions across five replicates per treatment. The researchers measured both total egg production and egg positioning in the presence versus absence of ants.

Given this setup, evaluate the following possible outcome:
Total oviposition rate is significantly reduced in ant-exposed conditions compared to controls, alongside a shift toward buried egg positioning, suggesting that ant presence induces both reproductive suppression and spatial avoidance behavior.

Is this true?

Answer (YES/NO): NO